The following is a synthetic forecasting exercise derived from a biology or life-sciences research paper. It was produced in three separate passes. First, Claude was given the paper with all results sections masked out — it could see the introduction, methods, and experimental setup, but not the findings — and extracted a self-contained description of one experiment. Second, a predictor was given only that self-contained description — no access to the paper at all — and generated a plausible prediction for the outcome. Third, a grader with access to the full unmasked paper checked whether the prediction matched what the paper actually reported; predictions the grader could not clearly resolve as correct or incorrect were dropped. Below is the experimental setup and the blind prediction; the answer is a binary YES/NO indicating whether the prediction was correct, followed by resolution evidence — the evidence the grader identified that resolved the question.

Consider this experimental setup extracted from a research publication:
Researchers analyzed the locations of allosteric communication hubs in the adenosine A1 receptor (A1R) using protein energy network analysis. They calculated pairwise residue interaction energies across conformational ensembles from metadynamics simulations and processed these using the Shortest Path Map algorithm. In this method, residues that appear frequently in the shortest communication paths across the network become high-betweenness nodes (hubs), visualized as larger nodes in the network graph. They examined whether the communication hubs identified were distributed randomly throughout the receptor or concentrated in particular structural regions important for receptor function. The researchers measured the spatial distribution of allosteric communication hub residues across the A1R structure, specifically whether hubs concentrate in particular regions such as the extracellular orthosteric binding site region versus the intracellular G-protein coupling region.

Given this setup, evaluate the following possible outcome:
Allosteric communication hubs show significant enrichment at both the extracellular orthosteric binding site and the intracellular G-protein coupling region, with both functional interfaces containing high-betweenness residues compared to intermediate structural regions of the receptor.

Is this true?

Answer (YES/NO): YES